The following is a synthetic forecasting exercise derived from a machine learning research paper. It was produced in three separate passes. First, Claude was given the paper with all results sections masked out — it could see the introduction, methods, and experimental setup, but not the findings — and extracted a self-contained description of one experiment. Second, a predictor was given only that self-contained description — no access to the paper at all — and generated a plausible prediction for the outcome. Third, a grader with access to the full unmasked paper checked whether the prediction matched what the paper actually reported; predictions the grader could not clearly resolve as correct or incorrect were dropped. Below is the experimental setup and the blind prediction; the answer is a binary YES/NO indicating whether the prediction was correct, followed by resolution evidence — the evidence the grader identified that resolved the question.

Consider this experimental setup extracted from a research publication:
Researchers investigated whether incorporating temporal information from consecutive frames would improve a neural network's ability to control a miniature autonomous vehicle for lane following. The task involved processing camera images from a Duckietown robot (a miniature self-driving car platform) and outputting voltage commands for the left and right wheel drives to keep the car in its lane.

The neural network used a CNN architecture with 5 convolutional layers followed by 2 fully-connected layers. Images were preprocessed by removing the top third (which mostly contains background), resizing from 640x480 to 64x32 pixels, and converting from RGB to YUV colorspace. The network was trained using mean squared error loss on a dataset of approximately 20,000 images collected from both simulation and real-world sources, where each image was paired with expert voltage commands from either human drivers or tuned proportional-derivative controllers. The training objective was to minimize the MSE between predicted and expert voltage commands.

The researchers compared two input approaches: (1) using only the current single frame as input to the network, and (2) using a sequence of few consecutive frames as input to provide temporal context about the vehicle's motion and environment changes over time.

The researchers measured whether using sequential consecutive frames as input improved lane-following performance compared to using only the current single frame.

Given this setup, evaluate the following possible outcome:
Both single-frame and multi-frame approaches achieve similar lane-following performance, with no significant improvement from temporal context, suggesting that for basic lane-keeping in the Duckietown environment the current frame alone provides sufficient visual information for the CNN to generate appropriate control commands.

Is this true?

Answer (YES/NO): YES